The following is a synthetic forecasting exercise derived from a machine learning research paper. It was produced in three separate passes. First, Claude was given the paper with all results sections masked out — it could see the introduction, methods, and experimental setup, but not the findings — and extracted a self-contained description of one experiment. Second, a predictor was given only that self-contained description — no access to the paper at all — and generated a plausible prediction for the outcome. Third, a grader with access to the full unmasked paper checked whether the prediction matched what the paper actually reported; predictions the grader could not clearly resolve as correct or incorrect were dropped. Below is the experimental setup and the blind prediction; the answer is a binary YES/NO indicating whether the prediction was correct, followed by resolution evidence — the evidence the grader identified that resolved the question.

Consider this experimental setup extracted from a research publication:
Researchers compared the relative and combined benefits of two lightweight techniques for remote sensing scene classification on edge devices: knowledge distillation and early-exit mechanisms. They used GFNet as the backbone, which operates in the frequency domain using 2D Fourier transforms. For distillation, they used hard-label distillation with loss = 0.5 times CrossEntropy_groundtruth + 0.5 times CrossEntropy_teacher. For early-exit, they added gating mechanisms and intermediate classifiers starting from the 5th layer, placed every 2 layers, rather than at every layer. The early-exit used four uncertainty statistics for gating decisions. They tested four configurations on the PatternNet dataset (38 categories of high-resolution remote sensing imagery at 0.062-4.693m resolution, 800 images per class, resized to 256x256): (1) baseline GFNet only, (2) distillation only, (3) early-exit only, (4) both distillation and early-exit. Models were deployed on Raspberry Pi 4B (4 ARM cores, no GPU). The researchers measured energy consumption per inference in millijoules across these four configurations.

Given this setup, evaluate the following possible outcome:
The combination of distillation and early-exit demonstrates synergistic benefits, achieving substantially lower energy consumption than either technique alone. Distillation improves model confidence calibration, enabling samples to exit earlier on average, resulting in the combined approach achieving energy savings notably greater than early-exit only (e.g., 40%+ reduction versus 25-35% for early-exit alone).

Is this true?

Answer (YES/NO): NO